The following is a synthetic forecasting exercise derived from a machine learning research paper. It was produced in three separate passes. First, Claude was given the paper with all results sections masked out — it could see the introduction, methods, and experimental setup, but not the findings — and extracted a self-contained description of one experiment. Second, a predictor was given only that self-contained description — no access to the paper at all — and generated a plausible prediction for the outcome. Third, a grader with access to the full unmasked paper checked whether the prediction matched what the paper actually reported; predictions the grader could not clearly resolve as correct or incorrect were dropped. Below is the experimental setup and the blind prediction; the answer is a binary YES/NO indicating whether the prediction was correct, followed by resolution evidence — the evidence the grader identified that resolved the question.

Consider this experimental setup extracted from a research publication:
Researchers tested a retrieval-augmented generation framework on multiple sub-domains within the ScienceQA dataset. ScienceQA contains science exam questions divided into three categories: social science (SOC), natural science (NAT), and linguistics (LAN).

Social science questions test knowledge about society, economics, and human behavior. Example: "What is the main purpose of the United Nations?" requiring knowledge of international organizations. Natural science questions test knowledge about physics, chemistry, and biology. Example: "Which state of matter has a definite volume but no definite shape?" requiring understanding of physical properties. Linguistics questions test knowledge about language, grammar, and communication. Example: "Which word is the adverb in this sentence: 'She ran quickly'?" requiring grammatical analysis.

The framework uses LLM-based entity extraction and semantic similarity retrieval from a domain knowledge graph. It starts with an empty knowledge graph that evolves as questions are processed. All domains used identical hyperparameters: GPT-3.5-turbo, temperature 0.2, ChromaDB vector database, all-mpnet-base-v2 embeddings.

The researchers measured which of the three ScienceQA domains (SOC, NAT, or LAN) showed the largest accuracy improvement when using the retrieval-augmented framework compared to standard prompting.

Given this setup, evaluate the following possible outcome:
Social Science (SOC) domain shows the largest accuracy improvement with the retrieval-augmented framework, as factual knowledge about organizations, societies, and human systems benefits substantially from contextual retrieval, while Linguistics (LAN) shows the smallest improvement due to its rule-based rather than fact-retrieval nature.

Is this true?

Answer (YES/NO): NO